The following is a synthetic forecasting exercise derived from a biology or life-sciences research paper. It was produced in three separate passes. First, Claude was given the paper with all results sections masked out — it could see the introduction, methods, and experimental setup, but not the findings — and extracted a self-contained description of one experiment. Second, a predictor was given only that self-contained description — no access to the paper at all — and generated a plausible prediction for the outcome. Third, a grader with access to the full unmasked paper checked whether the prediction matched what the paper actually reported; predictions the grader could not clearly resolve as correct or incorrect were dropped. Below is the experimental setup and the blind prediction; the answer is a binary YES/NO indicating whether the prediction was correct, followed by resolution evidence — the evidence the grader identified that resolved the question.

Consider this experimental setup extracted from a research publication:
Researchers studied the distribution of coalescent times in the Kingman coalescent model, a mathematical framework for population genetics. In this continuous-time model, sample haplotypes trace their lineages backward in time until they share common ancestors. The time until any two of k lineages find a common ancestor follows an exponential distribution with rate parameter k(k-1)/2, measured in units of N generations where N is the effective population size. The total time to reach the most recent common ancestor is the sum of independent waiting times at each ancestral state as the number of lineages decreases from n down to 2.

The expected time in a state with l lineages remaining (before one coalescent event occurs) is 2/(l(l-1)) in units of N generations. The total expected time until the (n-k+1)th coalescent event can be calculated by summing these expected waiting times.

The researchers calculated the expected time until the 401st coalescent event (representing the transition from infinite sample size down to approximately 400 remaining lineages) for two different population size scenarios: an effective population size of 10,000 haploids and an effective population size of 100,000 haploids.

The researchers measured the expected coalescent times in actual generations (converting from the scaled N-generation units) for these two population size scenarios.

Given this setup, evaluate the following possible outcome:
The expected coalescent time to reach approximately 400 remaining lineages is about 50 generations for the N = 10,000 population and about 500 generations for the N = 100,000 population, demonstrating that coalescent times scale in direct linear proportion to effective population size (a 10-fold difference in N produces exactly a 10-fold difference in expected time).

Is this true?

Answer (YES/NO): NO